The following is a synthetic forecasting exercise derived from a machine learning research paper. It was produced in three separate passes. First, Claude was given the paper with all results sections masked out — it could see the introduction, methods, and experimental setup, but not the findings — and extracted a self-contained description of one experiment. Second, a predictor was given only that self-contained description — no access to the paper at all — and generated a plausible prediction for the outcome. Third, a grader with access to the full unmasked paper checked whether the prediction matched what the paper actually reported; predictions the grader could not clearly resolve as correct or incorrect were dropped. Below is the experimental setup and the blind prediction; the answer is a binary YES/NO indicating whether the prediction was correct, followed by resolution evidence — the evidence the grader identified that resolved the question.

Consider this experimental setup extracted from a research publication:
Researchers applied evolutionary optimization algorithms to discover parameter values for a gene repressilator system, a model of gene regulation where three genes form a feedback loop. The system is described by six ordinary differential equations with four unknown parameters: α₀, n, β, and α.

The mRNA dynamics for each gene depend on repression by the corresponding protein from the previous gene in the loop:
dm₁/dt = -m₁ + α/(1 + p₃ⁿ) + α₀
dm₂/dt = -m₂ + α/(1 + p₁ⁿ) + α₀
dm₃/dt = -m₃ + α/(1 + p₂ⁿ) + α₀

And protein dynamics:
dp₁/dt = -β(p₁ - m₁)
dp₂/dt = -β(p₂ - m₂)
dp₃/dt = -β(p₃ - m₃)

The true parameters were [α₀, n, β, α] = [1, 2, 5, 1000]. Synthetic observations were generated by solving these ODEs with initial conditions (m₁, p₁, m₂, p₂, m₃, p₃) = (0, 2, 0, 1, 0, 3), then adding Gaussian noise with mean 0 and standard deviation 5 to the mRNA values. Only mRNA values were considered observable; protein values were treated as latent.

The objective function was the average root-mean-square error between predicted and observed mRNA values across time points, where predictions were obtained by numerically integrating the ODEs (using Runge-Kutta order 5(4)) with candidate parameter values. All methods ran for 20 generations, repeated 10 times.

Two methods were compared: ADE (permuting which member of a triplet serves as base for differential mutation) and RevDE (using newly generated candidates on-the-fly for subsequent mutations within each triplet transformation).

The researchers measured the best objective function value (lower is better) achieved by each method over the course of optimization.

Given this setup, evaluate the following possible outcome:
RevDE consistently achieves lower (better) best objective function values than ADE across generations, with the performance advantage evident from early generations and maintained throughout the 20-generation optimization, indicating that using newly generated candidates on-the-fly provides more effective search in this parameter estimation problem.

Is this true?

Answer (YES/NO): NO